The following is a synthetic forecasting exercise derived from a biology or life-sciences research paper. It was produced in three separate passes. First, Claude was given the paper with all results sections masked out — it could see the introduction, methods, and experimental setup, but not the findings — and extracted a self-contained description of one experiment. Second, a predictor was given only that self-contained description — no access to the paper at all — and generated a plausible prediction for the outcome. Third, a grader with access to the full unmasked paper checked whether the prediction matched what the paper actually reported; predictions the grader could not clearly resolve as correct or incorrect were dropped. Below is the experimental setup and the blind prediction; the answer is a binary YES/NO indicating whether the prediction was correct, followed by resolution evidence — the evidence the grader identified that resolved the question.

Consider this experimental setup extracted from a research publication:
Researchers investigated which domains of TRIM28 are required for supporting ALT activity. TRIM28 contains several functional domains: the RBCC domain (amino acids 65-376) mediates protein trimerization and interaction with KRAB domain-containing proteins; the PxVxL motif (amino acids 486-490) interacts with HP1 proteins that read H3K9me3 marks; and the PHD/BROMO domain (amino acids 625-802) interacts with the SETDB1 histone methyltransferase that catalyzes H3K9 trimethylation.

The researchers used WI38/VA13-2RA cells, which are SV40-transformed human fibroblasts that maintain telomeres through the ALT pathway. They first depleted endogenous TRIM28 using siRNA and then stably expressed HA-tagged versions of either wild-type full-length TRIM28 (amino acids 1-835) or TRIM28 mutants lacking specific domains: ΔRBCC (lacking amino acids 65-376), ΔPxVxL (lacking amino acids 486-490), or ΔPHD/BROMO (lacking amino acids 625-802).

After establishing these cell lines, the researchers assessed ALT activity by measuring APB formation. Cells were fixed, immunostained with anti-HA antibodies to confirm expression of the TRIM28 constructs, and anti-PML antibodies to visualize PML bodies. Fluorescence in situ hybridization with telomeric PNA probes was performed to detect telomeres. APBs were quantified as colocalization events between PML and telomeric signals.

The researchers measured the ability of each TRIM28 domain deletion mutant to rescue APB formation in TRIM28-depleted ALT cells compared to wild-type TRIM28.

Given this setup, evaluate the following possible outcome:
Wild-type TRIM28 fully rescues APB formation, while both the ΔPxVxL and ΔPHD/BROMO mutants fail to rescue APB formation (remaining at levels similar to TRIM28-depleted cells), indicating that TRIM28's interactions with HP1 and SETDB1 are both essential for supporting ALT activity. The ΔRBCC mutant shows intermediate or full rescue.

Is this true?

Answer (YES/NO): NO